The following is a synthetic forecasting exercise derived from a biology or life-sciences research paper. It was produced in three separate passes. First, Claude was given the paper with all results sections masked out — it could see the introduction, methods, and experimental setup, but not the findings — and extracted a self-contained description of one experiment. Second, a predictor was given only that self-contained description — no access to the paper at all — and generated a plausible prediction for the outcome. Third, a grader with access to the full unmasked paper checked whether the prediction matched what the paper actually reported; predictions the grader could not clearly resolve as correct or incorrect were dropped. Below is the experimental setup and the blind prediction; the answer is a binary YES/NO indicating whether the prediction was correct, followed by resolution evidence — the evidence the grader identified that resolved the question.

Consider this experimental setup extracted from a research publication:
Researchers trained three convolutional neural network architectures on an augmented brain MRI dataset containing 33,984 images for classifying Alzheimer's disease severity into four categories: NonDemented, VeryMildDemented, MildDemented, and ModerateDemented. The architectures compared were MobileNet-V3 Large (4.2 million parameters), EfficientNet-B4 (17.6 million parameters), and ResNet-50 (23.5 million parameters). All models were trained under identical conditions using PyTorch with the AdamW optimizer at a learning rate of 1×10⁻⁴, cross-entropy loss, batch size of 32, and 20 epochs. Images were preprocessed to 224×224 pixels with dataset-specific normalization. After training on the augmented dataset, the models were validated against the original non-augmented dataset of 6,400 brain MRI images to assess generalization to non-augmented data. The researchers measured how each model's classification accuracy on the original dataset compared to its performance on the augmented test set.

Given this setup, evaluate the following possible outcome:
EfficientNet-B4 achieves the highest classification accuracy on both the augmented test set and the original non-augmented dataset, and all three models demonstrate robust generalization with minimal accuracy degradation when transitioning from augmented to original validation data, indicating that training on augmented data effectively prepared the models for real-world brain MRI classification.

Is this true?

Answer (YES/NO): NO